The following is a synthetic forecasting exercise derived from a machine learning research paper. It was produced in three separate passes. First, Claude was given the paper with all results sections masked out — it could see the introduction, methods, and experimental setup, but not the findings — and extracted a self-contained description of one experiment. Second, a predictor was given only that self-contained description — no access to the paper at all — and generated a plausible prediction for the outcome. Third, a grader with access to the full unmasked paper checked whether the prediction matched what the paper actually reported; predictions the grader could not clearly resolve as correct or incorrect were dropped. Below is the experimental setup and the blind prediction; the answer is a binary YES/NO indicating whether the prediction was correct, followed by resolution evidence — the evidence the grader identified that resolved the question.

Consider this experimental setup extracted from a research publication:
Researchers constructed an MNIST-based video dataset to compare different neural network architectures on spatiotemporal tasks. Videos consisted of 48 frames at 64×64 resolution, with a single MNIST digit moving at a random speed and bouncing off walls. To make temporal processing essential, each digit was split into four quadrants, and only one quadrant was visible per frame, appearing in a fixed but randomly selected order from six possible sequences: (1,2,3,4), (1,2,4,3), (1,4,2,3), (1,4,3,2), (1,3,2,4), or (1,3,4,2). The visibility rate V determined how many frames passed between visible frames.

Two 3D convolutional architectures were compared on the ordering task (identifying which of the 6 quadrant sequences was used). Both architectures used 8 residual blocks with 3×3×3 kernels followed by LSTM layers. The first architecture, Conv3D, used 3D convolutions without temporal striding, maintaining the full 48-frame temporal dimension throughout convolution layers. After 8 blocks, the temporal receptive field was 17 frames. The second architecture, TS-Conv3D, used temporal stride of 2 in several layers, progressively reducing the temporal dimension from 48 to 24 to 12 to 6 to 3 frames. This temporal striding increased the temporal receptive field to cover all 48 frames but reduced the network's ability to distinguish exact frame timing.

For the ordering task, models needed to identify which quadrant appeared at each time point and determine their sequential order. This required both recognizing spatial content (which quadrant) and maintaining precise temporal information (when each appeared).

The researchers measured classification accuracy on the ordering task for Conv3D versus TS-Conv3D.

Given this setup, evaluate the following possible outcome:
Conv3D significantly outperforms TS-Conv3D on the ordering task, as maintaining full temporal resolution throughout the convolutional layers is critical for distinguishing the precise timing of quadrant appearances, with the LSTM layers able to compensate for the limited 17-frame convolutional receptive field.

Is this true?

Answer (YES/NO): YES